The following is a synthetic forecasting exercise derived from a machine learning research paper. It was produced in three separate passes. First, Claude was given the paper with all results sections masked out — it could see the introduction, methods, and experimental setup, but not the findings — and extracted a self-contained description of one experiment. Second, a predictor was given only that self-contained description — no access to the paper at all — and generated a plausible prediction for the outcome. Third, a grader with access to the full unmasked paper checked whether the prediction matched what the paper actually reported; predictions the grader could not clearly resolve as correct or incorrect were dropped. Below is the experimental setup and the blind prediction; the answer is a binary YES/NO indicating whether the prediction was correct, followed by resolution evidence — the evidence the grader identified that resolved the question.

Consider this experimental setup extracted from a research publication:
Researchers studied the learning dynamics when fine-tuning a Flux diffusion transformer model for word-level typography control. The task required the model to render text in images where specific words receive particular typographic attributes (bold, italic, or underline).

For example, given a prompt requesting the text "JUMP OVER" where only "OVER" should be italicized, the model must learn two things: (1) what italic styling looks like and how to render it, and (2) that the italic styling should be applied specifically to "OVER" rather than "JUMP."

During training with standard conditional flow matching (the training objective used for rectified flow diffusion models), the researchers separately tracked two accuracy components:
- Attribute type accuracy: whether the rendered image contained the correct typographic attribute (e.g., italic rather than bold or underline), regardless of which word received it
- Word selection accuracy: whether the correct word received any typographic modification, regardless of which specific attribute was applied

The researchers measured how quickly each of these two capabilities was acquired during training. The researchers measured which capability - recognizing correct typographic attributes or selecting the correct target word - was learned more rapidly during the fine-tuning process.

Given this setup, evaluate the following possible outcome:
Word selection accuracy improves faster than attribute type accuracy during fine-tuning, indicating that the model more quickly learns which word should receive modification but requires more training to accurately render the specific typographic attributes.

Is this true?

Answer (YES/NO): NO